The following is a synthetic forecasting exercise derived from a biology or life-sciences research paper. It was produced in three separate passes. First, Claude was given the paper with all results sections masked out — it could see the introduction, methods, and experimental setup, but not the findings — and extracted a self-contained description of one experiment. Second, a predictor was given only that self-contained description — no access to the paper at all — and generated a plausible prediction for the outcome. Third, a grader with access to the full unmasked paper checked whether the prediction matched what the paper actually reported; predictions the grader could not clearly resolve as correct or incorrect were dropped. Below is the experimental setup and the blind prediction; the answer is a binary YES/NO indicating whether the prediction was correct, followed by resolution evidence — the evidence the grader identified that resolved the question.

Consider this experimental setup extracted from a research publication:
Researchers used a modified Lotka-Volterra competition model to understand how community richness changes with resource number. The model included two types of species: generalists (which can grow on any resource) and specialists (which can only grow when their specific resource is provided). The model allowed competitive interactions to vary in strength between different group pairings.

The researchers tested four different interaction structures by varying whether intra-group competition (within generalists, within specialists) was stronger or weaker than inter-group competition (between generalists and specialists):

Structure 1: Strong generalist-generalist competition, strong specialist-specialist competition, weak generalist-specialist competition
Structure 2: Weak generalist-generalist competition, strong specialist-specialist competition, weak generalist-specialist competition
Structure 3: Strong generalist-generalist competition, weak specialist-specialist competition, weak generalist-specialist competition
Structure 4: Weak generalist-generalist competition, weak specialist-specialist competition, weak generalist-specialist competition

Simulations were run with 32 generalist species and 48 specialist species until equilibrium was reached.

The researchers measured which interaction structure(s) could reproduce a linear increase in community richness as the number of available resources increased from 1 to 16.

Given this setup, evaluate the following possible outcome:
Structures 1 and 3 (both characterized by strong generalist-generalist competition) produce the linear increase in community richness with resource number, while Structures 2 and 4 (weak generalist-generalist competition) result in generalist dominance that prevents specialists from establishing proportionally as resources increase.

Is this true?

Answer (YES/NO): NO